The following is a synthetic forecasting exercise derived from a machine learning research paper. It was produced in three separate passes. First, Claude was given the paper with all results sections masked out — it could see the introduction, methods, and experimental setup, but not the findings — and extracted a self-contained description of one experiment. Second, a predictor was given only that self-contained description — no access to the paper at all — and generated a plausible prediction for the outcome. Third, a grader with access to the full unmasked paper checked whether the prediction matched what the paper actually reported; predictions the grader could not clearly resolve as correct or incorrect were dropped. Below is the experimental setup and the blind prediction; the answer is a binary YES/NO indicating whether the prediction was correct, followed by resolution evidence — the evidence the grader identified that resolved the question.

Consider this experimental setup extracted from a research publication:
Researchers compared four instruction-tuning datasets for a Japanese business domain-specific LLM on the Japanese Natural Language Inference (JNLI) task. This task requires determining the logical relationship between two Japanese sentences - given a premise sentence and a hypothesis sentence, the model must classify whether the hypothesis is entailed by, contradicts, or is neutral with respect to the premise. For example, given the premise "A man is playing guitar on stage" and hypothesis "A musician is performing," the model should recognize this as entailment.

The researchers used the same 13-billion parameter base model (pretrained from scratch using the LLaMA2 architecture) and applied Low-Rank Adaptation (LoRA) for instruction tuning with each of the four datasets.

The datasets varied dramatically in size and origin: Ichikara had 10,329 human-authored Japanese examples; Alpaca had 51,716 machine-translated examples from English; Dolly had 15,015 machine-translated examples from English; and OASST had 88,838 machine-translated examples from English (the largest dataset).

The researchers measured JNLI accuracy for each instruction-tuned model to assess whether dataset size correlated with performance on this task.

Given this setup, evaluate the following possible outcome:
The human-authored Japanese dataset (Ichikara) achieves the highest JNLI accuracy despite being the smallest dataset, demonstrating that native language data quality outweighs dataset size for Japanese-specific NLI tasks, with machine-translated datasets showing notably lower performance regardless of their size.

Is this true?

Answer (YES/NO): NO